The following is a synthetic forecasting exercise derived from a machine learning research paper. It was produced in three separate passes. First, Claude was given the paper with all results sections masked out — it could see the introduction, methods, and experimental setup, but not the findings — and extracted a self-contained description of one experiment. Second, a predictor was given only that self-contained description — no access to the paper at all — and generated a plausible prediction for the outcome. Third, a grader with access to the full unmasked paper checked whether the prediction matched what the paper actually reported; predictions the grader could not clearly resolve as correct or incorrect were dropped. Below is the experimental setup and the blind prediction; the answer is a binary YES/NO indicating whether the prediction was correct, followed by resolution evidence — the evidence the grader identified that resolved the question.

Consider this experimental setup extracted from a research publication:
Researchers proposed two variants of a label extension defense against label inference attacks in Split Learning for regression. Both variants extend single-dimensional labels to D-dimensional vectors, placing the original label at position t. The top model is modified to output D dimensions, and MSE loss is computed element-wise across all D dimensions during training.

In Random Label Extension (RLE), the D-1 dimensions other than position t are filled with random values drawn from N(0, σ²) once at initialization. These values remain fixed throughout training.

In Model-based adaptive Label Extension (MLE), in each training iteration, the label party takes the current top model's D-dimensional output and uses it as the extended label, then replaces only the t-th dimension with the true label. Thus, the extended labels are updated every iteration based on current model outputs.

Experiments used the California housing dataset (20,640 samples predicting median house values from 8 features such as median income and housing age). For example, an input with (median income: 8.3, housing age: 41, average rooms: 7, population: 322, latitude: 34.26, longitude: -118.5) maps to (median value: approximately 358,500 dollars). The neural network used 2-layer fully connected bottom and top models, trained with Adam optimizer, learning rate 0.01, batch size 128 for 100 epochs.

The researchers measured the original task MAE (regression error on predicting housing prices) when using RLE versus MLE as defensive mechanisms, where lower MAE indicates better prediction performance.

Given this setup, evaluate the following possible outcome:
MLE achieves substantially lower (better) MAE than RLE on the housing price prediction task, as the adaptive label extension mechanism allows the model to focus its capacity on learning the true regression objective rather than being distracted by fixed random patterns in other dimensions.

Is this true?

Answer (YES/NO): YES